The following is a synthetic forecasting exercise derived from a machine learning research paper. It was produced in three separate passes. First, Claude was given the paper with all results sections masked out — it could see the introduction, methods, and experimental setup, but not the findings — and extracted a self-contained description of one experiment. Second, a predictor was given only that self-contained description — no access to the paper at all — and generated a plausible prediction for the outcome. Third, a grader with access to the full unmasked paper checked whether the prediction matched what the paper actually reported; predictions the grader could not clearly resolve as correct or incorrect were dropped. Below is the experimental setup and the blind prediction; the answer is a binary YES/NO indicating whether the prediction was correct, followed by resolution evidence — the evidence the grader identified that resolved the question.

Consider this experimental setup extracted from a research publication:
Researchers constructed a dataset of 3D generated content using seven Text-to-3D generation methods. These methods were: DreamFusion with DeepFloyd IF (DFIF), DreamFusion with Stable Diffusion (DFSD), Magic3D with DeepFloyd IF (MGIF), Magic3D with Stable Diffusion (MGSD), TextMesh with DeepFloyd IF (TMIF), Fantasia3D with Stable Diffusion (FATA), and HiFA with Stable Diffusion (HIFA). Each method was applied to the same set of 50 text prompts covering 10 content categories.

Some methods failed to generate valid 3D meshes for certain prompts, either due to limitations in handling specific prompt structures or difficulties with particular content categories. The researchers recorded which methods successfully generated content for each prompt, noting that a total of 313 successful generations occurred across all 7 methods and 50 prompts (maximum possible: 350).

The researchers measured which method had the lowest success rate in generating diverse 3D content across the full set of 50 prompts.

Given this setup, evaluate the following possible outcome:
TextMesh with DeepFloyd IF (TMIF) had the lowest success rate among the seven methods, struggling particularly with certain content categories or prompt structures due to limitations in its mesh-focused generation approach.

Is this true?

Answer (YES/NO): NO